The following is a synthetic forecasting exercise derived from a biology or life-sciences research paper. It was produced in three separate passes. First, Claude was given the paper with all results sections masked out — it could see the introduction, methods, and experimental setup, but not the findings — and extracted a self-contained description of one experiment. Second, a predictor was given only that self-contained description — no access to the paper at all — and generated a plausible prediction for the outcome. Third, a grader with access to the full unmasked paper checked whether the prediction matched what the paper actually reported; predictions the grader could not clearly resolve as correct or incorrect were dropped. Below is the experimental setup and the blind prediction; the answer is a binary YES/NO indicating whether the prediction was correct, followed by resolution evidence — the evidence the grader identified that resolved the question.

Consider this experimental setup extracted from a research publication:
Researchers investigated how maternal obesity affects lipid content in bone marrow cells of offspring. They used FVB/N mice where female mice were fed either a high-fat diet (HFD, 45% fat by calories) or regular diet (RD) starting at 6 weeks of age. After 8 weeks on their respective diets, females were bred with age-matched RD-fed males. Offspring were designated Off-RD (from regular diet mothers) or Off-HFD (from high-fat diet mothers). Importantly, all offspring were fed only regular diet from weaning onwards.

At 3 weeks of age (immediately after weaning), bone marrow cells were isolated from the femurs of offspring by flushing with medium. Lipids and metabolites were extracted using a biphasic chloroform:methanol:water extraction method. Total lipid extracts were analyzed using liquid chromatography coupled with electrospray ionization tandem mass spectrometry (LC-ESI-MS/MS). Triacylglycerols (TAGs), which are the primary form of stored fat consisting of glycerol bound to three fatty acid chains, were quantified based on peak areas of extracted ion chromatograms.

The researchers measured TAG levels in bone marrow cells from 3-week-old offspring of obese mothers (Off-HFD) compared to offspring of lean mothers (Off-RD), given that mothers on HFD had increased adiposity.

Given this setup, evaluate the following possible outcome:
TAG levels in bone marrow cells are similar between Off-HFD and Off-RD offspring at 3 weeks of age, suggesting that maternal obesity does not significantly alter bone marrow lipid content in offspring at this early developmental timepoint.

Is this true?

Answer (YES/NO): NO